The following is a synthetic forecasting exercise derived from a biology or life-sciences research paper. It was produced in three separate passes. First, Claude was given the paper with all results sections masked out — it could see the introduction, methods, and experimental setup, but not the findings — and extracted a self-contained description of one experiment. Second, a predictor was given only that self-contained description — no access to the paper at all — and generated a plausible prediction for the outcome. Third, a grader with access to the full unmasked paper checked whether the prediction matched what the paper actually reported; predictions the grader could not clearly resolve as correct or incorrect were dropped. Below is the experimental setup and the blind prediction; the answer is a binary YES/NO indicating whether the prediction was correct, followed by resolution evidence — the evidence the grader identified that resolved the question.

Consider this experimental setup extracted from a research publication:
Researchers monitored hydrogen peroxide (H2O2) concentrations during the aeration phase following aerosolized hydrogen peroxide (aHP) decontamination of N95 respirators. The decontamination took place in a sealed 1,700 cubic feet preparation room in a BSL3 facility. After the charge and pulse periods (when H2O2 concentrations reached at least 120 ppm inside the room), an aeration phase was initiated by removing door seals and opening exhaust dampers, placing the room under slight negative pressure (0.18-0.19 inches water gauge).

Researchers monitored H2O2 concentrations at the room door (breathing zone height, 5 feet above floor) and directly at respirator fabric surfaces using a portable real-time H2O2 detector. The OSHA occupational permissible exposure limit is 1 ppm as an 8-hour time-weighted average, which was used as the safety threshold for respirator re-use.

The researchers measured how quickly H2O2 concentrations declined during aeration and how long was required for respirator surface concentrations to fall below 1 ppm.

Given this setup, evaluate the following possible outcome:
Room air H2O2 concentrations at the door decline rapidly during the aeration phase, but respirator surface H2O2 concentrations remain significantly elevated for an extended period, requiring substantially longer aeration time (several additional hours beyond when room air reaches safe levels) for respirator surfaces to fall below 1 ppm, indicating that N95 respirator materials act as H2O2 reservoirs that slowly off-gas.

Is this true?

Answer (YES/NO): YES